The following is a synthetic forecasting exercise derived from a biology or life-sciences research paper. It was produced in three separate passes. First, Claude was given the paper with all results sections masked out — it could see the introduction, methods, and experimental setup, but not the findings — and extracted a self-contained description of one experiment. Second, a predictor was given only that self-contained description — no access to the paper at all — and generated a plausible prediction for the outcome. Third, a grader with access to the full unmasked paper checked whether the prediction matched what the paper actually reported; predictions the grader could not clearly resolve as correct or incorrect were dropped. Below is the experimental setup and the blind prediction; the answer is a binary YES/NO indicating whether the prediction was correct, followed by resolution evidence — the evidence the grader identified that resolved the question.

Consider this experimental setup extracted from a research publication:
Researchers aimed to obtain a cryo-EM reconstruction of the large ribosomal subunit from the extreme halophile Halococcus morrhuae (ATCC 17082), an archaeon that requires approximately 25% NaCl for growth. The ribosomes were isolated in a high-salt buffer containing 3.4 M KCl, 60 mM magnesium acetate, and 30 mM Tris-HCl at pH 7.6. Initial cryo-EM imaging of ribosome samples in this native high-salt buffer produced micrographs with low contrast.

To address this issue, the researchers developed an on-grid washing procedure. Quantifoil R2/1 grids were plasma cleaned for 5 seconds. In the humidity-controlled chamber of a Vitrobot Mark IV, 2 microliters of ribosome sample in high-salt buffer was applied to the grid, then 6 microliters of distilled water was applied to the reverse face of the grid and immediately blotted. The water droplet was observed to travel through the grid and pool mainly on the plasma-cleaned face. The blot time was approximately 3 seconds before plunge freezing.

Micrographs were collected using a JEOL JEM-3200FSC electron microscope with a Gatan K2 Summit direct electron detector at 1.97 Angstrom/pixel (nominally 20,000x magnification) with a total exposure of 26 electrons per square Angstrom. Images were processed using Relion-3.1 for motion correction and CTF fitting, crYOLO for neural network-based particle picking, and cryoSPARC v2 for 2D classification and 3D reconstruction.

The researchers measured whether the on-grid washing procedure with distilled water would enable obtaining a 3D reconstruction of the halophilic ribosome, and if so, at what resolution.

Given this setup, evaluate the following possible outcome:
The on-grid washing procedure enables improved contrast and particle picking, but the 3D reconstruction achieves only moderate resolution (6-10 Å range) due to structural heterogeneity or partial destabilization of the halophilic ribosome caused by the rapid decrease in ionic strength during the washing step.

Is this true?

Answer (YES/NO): YES